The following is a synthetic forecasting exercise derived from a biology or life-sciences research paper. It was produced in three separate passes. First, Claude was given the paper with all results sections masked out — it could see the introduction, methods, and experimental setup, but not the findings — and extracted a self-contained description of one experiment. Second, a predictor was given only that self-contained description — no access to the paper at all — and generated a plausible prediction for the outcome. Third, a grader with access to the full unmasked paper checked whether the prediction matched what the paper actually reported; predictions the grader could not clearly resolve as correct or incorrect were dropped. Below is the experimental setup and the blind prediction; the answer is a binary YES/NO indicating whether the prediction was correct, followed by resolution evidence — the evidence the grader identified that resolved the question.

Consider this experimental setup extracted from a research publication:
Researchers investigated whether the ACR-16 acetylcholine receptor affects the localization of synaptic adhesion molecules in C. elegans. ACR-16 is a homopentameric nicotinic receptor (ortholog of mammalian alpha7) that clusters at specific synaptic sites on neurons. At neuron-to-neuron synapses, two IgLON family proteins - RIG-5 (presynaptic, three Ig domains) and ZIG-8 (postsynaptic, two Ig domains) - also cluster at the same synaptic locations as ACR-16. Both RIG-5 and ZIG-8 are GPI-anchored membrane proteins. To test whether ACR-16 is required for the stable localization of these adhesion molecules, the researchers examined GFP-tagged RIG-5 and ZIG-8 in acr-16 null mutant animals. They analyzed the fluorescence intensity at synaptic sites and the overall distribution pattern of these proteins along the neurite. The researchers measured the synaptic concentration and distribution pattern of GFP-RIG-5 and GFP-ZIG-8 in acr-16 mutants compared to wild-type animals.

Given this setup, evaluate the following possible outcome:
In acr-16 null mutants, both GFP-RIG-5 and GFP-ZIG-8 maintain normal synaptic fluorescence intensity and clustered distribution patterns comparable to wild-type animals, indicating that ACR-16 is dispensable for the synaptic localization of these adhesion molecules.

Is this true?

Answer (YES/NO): NO